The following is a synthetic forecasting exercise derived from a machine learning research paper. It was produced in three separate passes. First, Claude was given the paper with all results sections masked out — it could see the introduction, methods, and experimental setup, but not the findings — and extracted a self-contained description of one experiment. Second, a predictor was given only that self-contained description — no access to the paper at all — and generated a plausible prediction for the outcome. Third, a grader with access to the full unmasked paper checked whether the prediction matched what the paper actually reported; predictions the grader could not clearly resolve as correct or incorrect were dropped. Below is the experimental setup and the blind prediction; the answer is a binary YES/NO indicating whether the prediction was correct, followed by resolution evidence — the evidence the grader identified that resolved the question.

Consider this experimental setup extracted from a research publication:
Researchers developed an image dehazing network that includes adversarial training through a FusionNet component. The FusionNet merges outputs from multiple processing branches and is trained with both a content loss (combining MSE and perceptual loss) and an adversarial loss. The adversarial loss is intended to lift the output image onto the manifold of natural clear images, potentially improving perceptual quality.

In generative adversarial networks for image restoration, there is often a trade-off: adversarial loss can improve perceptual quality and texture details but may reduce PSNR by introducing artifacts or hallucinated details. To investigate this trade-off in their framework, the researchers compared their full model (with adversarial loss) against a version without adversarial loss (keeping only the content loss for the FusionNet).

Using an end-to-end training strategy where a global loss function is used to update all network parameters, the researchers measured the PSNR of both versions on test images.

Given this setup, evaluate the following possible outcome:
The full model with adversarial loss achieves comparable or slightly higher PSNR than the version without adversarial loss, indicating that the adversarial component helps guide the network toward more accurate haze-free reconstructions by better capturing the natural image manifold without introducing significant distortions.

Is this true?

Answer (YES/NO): YES